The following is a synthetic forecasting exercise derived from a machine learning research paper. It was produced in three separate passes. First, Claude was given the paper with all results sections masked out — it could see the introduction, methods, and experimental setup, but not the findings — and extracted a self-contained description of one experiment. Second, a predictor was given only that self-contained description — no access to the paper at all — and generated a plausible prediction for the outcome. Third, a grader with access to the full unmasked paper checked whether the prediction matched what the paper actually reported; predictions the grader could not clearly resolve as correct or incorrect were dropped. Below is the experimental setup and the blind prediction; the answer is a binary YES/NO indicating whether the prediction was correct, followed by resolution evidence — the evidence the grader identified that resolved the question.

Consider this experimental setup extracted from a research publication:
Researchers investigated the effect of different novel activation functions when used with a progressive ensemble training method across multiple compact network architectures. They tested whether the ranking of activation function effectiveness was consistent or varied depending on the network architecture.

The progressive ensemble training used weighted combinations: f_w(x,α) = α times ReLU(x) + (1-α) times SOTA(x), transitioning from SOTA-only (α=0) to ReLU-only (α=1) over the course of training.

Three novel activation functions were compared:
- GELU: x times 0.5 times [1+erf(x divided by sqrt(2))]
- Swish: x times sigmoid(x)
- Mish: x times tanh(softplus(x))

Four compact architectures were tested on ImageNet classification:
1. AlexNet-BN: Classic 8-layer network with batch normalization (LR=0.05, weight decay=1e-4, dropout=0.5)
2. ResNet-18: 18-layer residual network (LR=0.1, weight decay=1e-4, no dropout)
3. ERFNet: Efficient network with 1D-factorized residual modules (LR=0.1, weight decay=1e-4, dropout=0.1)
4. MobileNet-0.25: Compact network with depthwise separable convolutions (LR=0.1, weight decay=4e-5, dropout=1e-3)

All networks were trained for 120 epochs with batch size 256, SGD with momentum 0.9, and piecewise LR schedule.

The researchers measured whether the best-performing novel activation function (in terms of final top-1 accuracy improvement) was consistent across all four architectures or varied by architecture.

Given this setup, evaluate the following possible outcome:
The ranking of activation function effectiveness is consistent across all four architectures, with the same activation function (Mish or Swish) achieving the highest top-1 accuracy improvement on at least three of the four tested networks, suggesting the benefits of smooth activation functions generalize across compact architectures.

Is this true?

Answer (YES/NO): NO